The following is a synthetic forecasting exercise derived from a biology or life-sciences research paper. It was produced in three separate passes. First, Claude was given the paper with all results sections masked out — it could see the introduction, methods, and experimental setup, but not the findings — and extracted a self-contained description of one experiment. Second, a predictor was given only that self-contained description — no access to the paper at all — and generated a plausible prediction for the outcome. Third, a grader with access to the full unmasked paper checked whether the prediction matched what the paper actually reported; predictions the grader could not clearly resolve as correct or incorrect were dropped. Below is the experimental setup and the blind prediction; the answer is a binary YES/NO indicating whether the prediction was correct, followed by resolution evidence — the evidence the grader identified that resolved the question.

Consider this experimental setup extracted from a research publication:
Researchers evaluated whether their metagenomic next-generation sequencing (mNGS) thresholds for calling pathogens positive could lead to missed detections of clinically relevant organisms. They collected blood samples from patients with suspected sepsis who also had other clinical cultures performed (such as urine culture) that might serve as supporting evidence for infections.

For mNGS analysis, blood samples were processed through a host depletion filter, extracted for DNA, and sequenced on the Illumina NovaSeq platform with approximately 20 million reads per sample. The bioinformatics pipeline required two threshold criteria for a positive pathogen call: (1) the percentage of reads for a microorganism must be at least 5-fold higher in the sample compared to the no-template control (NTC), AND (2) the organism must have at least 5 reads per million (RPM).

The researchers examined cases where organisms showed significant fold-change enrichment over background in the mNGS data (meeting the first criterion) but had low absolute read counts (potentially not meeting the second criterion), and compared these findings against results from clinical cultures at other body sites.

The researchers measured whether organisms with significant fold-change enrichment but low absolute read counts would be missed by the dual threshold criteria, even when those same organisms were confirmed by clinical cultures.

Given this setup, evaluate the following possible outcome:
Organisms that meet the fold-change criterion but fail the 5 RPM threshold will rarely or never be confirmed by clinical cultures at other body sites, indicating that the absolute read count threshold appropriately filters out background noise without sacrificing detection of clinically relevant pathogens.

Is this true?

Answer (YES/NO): NO